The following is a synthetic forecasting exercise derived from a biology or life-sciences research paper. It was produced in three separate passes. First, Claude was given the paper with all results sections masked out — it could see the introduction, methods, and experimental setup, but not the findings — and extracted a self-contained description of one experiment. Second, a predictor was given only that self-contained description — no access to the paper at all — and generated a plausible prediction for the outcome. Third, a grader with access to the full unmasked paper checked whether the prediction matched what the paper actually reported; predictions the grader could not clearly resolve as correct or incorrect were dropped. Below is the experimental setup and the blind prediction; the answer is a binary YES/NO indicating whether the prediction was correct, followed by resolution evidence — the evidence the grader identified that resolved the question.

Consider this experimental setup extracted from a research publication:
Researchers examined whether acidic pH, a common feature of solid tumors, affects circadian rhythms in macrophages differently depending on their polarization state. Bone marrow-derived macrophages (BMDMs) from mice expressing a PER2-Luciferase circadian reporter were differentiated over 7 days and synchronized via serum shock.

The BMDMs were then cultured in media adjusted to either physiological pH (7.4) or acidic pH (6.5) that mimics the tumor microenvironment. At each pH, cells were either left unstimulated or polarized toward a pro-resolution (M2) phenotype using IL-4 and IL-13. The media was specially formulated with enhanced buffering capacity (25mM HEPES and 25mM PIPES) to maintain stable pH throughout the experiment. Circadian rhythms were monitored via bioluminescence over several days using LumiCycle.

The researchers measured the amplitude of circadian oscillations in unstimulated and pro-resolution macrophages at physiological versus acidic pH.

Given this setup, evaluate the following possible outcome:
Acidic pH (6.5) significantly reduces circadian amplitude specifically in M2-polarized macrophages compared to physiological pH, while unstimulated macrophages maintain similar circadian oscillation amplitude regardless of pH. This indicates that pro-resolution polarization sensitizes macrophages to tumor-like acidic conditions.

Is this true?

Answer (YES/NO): NO